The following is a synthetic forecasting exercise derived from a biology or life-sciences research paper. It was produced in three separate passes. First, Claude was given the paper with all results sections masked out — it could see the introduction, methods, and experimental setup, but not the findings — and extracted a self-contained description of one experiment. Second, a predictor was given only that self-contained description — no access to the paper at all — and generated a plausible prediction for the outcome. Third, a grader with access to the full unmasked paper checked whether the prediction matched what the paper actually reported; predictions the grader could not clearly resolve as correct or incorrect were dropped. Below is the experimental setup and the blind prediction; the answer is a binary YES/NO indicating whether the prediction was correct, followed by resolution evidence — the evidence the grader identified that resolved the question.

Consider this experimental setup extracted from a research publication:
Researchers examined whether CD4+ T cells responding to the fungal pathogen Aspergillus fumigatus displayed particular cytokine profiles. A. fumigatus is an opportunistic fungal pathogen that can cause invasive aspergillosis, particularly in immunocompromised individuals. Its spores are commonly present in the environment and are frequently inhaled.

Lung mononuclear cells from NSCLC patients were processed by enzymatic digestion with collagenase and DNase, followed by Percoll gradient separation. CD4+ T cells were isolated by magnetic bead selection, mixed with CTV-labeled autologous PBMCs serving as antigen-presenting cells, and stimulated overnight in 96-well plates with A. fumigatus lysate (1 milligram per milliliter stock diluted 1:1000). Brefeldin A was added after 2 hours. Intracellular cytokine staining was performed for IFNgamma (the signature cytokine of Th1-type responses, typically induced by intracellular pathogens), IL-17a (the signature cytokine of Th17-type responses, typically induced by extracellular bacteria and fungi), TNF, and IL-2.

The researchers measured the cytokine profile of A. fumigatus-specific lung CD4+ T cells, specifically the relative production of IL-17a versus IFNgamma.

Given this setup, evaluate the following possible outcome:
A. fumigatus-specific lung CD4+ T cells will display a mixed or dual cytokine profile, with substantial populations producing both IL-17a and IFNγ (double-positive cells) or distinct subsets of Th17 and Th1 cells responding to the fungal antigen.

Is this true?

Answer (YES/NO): NO